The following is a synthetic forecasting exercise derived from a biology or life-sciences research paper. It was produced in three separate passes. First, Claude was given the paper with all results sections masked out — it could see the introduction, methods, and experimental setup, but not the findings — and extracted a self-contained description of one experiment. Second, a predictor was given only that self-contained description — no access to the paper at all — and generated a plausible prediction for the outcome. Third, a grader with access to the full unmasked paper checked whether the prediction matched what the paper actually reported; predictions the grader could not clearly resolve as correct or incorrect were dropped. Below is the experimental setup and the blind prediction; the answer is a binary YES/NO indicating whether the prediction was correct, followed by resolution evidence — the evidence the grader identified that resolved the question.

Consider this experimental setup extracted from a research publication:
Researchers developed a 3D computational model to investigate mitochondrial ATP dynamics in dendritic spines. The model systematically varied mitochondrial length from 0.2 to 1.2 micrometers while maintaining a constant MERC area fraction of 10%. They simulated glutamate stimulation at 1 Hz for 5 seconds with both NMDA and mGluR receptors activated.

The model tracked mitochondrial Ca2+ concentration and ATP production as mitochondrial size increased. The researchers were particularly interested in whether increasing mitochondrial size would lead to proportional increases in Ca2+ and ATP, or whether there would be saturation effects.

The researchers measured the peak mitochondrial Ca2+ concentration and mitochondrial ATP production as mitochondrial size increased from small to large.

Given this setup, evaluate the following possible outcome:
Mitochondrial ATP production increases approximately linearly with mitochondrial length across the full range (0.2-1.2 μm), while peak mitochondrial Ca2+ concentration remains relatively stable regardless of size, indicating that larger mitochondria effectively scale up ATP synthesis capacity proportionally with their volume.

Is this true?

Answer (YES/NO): NO